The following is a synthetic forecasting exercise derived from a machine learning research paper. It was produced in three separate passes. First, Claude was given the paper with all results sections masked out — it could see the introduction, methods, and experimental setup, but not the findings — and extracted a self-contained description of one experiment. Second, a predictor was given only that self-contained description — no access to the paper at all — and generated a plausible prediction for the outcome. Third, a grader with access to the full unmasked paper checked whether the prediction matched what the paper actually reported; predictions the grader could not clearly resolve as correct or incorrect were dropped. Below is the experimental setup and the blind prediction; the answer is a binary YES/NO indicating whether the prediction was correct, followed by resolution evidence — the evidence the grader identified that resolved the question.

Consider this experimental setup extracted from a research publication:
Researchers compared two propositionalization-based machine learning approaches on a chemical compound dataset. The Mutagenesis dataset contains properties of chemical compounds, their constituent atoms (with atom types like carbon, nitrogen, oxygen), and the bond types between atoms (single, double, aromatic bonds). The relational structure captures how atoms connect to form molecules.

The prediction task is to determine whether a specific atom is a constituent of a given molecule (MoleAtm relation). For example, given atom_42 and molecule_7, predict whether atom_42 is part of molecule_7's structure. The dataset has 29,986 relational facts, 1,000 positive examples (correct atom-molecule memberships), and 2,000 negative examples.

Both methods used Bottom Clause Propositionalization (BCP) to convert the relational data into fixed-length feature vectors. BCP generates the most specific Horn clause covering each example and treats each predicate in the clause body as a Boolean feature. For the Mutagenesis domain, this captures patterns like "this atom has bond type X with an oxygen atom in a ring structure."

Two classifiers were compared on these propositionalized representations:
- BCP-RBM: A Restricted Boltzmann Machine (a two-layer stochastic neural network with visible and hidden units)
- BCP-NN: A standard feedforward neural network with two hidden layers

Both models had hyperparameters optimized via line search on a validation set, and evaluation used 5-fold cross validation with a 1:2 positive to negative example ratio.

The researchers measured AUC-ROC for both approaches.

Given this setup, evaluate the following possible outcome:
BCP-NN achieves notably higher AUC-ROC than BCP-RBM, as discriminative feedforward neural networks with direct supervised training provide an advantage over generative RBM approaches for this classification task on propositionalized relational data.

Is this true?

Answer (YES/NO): NO